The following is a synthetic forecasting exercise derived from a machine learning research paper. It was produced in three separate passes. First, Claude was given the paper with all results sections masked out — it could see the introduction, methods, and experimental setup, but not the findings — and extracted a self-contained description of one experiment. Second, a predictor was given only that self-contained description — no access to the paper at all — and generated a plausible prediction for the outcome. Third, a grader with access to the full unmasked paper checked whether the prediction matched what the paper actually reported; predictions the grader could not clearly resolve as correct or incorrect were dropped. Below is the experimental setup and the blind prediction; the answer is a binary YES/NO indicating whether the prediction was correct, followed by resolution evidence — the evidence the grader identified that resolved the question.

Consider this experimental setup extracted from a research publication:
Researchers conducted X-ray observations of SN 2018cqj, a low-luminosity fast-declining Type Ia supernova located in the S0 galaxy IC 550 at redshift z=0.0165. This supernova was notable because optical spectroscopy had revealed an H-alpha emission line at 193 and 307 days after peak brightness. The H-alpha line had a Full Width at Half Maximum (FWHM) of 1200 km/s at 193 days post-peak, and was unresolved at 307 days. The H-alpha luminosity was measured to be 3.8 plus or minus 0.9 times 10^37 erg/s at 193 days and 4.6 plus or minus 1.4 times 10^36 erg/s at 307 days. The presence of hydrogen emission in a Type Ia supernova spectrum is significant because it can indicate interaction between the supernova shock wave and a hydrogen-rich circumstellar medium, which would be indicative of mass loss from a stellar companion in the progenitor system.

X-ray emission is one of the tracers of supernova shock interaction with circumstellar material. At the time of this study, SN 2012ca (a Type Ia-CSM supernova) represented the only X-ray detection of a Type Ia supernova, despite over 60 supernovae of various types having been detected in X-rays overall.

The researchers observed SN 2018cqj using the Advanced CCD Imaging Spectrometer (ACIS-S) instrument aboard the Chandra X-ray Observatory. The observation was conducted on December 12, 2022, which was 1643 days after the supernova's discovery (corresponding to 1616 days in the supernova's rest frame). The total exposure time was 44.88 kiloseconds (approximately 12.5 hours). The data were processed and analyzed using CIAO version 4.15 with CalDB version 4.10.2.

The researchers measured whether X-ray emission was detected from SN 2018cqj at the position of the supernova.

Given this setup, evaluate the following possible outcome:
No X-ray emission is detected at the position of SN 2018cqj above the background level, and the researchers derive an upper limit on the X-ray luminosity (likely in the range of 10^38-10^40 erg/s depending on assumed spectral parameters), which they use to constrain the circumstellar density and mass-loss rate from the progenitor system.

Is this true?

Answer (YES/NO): NO